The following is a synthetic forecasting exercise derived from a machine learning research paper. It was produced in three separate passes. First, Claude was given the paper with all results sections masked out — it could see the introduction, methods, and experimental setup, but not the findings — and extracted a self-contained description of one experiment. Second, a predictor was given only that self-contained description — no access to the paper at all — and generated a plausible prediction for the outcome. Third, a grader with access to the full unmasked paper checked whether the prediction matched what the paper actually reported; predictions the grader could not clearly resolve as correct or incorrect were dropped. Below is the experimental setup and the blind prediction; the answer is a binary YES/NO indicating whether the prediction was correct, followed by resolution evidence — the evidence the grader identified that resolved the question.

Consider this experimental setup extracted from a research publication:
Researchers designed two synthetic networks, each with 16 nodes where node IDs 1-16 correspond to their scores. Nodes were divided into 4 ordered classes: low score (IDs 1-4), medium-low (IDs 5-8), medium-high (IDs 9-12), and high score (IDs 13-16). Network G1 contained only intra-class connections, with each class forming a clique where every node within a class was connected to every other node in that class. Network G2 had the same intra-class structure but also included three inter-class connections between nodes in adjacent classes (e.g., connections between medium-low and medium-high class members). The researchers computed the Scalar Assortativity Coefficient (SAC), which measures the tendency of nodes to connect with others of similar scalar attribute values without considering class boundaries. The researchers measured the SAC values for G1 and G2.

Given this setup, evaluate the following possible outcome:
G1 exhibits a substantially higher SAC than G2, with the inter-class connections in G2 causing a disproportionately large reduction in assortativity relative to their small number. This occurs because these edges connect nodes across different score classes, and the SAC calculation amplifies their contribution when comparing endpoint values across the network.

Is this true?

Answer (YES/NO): NO